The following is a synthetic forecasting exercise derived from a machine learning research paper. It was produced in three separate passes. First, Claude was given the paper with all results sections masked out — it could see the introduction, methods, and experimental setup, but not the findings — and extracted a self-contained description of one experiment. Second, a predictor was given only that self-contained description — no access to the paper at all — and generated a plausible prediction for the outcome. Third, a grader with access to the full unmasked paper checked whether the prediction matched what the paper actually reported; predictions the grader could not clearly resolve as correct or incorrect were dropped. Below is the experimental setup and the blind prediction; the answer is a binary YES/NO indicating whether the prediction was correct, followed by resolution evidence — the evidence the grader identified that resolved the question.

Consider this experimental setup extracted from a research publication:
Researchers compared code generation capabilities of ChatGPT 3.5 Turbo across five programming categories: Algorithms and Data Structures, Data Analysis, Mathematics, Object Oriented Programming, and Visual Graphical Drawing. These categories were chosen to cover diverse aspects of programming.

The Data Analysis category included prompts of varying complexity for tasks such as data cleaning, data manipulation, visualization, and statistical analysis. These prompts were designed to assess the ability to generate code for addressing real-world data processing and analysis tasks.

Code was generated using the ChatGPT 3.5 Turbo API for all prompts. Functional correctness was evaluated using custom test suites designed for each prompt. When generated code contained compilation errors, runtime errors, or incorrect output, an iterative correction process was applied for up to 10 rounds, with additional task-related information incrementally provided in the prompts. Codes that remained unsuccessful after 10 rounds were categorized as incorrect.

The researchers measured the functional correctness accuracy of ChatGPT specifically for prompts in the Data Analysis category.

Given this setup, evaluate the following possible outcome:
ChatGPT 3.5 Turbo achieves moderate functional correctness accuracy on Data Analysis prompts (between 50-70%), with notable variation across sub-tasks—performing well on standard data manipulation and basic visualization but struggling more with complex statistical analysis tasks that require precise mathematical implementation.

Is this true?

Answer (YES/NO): NO